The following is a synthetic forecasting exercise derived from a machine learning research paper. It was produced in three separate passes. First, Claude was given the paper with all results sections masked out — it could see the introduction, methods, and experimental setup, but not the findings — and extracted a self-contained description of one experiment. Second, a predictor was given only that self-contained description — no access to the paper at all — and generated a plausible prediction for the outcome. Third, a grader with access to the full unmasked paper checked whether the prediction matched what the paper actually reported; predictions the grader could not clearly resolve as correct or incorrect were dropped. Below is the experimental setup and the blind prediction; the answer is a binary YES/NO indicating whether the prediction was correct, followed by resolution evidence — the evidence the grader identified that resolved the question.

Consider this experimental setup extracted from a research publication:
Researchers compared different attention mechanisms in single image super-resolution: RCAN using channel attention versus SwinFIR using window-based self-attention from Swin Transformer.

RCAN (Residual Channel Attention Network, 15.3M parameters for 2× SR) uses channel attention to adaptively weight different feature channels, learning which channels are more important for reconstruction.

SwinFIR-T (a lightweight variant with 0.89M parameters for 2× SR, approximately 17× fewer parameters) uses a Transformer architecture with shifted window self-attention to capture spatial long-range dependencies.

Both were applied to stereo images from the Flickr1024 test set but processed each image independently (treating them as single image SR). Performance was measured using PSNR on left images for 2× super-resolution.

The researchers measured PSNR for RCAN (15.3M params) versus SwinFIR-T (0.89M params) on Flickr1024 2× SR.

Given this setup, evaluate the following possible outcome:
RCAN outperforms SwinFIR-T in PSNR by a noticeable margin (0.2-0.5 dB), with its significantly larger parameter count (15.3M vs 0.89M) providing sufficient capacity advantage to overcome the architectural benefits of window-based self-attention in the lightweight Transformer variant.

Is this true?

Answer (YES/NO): NO